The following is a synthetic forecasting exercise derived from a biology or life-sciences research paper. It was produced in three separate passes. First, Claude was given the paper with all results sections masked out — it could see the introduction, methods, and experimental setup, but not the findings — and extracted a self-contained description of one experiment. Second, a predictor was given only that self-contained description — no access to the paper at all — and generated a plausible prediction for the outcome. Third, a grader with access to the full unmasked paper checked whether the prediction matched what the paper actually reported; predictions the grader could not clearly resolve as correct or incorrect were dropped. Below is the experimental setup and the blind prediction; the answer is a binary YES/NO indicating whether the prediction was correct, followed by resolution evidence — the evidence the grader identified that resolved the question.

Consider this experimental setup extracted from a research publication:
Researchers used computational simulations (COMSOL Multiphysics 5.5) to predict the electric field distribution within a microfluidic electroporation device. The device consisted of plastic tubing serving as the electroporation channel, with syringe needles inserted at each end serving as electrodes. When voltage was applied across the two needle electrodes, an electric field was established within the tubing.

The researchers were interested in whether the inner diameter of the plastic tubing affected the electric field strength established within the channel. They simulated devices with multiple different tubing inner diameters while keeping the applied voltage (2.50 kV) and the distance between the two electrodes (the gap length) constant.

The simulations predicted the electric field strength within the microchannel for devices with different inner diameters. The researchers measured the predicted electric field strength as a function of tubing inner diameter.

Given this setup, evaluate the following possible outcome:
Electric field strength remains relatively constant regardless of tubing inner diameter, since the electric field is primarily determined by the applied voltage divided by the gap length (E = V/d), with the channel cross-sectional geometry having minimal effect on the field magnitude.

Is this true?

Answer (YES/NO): YES